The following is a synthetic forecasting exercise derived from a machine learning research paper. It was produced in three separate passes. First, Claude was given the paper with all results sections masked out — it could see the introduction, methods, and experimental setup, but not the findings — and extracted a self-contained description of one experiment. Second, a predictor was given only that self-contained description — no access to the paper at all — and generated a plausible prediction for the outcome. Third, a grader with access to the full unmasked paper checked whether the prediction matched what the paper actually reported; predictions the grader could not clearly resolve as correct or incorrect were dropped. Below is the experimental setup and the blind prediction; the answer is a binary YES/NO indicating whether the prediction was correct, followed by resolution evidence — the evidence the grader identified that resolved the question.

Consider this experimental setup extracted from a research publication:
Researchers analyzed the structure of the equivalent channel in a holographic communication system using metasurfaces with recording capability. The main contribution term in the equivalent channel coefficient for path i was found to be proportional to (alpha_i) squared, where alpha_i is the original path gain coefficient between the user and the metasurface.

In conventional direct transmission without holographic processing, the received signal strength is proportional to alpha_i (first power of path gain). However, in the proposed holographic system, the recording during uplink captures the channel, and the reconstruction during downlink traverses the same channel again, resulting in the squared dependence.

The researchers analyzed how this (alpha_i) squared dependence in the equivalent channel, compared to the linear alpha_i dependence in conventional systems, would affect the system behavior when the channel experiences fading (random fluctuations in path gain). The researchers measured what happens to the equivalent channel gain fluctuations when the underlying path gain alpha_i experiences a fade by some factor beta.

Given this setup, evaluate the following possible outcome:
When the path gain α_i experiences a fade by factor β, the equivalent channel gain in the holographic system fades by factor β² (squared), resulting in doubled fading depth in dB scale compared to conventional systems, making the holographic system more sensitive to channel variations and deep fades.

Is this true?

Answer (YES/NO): YES